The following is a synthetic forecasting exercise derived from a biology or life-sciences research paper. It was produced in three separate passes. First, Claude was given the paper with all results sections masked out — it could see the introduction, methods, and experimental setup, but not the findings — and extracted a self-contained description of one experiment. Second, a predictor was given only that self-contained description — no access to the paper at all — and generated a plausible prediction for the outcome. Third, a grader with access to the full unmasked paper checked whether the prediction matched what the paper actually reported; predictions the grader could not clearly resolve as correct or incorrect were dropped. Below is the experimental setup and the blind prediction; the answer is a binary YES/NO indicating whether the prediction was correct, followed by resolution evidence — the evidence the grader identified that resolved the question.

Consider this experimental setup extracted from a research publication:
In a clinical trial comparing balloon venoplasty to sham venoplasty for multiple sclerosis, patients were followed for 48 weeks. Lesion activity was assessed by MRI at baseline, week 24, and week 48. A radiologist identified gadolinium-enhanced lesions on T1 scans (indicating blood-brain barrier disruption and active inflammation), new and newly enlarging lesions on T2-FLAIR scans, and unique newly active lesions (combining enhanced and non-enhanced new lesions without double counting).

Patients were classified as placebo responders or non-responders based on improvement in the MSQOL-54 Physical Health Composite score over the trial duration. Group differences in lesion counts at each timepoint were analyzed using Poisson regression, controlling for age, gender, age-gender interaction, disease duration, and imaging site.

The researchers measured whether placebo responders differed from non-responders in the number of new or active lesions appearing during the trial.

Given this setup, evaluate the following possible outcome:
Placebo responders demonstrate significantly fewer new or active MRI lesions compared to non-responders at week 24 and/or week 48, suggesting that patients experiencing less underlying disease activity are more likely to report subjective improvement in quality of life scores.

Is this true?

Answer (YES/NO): NO